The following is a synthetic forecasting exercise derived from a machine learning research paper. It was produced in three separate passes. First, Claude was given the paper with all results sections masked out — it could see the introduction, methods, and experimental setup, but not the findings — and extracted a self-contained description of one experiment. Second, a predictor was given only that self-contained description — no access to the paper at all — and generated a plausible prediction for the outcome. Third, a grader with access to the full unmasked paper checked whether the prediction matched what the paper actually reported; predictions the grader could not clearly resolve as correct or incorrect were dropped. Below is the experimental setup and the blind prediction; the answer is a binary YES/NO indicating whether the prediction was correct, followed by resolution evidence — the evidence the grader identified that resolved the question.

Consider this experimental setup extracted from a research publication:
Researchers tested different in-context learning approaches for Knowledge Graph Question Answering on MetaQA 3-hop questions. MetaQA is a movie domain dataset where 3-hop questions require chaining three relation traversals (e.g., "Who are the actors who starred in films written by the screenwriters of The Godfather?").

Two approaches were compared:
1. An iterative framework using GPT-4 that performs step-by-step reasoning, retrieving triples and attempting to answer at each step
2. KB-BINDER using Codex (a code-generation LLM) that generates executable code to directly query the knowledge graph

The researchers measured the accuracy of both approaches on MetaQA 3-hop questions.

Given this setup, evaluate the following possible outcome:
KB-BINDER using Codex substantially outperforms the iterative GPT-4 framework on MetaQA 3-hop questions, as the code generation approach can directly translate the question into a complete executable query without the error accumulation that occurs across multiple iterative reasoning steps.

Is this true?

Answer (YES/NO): NO